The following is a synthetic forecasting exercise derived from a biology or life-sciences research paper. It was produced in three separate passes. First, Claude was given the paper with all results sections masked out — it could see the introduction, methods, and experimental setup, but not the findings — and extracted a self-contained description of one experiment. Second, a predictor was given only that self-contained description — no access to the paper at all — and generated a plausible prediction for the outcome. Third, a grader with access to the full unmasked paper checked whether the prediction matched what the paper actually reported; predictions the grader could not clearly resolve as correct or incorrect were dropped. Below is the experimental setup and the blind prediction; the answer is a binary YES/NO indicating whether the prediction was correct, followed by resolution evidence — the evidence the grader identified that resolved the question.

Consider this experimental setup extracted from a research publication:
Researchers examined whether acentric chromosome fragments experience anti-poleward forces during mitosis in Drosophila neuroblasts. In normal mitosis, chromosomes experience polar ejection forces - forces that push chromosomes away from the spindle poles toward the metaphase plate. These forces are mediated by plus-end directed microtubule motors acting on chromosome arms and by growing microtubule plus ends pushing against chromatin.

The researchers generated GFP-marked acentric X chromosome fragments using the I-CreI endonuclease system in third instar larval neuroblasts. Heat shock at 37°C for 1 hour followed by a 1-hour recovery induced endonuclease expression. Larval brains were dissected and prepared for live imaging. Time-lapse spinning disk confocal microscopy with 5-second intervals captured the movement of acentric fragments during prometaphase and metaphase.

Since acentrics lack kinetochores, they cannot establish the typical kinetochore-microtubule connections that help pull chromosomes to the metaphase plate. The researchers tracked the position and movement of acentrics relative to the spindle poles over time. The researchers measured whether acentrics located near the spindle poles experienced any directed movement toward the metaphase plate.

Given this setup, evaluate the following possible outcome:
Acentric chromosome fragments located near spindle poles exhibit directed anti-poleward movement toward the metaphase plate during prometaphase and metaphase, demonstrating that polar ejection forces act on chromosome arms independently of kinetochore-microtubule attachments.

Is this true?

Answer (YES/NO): YES